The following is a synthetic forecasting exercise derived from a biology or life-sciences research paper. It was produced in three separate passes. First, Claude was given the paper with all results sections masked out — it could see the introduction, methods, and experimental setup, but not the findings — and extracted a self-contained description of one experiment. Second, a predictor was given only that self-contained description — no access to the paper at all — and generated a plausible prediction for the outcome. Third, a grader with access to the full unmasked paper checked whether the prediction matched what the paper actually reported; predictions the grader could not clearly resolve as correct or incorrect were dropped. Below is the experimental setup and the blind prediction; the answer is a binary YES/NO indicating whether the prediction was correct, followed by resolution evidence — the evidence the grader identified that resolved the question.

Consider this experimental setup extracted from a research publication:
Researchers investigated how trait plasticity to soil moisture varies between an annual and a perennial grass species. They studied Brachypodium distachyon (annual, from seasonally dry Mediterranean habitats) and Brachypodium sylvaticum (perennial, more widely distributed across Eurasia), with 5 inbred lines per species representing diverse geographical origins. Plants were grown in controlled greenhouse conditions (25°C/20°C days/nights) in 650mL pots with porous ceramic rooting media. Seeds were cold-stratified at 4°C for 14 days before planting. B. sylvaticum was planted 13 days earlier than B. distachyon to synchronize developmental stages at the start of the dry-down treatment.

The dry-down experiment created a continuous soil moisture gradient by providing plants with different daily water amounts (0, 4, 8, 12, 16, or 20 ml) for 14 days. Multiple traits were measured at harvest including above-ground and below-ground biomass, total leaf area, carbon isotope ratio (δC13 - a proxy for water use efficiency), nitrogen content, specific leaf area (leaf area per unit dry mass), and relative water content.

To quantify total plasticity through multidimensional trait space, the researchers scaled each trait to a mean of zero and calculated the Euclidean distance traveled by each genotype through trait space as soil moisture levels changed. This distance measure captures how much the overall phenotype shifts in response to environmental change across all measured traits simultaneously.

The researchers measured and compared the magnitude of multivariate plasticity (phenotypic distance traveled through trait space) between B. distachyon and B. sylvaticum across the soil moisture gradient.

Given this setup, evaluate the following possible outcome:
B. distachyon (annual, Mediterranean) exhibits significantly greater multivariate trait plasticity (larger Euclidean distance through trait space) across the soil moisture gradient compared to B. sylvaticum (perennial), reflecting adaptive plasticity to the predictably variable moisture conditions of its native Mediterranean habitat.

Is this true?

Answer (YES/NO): NO